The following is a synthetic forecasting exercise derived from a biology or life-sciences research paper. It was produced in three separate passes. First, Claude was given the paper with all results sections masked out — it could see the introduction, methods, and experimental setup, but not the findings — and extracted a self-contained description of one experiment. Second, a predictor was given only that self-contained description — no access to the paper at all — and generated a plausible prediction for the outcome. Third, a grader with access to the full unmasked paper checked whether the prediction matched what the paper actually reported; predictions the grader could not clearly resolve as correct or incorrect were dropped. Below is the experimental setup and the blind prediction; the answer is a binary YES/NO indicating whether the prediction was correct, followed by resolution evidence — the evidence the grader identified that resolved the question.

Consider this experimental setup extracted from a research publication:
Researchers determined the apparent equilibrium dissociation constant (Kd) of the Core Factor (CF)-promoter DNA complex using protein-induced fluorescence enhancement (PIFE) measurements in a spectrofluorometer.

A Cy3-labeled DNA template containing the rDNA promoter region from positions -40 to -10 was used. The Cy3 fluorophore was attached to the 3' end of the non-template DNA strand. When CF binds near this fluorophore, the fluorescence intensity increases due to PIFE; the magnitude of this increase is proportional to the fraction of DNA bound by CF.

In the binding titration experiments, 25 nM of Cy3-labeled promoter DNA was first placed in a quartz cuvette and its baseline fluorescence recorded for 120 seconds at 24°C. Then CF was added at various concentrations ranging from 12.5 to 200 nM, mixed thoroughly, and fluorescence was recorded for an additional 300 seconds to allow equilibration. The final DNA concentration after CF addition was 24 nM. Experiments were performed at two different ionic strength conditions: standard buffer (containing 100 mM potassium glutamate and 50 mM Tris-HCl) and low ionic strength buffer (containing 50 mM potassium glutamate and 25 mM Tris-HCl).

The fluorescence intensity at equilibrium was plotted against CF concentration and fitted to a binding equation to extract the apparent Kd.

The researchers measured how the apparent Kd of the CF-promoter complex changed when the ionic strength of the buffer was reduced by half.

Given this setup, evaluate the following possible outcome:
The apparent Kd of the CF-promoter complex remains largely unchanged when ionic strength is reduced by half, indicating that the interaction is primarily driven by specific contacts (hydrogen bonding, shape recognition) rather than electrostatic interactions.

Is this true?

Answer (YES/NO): NO